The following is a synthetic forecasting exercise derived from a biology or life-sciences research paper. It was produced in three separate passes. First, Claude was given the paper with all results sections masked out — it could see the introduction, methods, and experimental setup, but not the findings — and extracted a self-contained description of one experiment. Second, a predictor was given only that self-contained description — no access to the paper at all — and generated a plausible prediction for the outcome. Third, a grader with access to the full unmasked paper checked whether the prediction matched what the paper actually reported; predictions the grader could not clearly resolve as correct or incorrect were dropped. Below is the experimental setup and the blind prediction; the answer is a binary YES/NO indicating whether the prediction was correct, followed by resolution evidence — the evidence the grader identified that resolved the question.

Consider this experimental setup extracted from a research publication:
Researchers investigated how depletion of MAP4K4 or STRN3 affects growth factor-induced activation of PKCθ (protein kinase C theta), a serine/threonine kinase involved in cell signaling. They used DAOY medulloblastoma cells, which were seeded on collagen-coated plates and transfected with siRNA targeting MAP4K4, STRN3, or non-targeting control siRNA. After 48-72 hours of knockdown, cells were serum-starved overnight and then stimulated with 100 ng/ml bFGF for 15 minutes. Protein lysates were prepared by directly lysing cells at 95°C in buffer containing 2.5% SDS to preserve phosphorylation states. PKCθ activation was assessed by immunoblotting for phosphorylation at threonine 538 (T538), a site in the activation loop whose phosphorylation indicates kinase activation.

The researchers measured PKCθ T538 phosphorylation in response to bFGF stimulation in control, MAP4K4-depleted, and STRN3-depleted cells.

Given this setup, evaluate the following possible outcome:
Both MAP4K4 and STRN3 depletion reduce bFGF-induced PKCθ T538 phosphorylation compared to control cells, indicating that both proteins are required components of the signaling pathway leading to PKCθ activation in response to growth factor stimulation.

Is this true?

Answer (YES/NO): YES